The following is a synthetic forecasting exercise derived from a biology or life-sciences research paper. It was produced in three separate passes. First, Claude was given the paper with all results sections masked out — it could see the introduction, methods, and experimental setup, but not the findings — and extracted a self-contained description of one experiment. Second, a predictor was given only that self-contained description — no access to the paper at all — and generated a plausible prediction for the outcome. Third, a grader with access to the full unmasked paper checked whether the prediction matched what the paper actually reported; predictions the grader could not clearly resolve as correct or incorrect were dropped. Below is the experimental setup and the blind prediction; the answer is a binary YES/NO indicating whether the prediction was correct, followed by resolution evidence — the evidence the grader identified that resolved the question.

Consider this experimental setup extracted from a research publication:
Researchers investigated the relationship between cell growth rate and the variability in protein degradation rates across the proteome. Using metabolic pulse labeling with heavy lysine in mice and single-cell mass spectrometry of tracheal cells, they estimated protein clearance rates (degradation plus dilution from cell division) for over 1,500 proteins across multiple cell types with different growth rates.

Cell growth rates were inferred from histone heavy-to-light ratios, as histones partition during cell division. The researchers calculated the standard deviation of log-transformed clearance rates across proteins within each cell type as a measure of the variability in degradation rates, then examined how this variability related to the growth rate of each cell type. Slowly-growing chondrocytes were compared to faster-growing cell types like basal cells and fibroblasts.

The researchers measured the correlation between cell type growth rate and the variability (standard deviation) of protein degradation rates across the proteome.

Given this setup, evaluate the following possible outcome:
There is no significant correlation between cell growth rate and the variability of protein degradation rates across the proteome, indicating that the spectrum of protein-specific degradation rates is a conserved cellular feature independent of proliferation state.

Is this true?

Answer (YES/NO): NO